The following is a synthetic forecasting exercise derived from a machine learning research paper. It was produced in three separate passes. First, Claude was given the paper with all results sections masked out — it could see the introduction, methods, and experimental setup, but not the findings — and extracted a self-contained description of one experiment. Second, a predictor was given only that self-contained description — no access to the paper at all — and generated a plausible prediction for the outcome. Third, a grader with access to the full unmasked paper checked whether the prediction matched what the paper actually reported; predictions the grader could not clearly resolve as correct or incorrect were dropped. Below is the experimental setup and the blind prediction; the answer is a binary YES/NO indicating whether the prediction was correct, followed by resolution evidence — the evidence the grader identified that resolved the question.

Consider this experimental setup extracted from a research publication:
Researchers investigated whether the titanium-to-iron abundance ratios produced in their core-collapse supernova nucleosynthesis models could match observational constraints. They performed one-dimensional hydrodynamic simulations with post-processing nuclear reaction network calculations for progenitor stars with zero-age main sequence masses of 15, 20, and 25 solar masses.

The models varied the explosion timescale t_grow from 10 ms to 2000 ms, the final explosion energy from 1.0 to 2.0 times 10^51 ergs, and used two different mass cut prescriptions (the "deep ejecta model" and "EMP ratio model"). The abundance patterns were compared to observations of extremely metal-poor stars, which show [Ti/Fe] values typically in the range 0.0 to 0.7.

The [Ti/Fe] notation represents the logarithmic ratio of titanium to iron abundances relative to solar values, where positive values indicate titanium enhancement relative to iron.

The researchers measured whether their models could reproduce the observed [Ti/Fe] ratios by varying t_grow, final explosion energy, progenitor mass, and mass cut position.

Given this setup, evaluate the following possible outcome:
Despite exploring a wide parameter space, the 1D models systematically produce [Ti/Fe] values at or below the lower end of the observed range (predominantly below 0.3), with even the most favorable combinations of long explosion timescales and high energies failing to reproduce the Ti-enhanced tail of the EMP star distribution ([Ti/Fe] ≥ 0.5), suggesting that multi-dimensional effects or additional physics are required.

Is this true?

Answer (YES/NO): NO